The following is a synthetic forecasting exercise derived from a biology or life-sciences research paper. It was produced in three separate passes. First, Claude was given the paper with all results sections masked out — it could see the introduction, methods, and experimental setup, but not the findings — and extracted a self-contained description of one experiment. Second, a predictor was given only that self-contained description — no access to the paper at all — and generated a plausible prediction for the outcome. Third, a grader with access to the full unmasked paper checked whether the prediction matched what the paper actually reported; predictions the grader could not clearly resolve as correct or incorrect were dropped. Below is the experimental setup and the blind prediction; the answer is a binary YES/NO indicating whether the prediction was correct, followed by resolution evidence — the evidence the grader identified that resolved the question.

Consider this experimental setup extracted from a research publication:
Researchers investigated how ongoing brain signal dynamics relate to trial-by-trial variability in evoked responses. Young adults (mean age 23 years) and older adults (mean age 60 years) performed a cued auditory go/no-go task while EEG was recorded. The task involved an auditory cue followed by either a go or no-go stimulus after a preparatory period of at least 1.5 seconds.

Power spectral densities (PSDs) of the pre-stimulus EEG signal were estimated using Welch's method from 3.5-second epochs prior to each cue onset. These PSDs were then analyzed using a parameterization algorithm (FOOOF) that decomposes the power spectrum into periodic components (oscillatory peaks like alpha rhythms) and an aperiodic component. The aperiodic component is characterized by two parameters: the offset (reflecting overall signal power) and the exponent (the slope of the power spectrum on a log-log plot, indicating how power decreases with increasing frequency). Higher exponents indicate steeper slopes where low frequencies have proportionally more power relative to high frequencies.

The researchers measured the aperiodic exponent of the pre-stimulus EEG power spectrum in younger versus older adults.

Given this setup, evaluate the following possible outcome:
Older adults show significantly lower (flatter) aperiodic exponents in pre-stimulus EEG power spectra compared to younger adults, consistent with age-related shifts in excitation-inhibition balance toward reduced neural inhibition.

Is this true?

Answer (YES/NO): YES